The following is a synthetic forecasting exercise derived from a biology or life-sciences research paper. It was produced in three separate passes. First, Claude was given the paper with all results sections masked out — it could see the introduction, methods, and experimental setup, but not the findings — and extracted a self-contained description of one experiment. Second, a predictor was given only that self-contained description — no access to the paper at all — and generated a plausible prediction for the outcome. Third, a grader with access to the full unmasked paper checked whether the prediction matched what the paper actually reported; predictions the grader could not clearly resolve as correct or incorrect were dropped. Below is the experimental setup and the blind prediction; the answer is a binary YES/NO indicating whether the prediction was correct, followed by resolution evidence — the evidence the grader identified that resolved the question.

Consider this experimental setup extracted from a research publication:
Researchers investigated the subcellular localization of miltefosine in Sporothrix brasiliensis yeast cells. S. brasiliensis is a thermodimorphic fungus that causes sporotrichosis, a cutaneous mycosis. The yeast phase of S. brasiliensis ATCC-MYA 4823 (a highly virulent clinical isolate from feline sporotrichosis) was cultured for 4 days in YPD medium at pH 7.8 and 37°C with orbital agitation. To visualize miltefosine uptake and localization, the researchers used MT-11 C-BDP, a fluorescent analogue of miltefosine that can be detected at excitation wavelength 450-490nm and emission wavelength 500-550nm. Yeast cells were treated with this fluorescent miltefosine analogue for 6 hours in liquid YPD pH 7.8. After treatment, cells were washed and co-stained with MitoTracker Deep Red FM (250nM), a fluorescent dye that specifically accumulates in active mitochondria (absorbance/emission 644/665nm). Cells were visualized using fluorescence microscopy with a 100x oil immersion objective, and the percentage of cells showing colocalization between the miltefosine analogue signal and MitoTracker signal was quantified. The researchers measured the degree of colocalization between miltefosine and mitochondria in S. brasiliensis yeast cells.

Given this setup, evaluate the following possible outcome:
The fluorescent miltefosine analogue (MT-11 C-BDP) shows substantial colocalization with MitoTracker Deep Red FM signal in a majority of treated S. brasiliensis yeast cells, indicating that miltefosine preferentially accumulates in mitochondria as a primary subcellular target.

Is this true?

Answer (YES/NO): NO